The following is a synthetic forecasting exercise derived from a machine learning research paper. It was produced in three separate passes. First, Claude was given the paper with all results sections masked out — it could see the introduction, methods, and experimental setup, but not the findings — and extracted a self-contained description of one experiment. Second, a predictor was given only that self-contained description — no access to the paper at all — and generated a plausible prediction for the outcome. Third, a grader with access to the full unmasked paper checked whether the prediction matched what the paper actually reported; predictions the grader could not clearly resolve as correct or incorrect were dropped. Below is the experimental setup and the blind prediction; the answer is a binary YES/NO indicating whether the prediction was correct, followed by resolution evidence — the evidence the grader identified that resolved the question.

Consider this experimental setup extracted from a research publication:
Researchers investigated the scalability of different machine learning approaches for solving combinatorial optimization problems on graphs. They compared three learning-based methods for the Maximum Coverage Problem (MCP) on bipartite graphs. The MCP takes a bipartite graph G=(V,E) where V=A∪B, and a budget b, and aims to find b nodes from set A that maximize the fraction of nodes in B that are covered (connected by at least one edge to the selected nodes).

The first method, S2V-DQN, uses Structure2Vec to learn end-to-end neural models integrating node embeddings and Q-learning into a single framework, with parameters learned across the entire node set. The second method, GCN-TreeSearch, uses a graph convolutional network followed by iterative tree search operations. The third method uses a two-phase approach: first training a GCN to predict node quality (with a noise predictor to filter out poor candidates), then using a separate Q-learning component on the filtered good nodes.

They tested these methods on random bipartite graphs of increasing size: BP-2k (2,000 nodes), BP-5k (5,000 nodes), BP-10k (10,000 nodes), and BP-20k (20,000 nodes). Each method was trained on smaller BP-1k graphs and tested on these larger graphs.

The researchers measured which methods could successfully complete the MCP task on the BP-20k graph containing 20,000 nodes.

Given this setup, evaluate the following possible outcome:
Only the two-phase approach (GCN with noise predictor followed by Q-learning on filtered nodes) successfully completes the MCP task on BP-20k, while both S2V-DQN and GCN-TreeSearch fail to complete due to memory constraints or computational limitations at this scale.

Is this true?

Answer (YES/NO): NO